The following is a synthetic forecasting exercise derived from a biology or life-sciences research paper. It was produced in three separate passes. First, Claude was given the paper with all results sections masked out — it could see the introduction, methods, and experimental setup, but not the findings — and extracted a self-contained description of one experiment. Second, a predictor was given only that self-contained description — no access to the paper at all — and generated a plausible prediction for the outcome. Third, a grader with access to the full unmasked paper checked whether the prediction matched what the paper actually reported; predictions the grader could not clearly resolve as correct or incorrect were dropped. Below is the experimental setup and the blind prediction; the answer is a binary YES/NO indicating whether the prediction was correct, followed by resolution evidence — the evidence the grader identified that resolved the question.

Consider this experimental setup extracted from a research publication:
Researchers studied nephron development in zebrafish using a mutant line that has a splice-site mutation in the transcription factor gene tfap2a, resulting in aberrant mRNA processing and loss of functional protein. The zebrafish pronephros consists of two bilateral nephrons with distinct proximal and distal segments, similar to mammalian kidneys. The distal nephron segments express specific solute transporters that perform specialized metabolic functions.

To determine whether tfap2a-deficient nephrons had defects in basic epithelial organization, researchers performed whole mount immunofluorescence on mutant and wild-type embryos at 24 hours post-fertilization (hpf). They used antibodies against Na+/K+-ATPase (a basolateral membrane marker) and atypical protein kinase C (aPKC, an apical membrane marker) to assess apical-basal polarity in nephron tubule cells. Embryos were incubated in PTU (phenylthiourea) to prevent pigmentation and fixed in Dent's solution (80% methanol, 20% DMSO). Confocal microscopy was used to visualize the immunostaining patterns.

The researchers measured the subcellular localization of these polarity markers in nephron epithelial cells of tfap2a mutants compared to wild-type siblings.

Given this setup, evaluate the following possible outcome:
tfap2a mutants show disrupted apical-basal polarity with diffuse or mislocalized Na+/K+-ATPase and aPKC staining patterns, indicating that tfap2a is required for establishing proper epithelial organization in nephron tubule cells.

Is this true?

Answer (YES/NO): NO